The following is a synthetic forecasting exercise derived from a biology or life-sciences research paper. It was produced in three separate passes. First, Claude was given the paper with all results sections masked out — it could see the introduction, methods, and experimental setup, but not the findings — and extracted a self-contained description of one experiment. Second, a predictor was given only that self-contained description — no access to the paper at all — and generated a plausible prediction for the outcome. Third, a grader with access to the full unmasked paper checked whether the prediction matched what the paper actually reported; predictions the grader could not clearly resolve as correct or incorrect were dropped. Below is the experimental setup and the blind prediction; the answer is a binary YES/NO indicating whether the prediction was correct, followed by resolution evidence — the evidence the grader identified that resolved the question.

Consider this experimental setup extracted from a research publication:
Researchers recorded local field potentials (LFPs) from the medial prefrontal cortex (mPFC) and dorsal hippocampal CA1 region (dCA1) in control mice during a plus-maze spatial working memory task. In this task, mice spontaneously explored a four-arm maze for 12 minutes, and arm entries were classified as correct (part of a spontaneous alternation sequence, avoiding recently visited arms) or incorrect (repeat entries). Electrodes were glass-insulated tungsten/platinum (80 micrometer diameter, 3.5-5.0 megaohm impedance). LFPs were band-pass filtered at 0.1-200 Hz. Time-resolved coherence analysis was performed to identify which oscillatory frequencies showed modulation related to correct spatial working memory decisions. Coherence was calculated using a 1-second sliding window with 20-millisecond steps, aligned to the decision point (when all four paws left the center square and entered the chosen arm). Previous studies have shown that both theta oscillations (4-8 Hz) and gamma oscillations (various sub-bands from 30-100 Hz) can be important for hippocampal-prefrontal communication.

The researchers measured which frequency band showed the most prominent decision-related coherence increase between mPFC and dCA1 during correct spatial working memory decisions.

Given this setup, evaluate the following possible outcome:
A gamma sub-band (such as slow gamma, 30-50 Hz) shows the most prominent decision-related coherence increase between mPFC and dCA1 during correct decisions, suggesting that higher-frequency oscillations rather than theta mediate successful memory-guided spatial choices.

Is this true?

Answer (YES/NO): YES